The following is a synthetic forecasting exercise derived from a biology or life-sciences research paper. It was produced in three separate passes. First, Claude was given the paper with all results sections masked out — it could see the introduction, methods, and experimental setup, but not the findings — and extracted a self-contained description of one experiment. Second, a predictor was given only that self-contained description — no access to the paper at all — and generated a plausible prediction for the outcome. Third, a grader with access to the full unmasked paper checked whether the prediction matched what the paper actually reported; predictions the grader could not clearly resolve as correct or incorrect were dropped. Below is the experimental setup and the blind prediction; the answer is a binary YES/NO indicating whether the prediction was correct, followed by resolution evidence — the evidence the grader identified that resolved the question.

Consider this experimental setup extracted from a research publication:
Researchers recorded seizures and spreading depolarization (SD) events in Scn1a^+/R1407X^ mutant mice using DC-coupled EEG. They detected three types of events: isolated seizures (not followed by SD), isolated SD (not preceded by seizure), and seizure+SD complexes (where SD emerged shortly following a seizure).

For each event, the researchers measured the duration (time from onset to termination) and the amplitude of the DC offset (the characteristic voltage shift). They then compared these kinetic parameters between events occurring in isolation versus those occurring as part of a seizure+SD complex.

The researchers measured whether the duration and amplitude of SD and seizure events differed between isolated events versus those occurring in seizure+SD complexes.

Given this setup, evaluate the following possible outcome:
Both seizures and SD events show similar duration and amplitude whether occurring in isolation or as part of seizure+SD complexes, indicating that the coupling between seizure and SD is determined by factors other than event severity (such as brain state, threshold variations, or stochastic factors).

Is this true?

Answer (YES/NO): NO